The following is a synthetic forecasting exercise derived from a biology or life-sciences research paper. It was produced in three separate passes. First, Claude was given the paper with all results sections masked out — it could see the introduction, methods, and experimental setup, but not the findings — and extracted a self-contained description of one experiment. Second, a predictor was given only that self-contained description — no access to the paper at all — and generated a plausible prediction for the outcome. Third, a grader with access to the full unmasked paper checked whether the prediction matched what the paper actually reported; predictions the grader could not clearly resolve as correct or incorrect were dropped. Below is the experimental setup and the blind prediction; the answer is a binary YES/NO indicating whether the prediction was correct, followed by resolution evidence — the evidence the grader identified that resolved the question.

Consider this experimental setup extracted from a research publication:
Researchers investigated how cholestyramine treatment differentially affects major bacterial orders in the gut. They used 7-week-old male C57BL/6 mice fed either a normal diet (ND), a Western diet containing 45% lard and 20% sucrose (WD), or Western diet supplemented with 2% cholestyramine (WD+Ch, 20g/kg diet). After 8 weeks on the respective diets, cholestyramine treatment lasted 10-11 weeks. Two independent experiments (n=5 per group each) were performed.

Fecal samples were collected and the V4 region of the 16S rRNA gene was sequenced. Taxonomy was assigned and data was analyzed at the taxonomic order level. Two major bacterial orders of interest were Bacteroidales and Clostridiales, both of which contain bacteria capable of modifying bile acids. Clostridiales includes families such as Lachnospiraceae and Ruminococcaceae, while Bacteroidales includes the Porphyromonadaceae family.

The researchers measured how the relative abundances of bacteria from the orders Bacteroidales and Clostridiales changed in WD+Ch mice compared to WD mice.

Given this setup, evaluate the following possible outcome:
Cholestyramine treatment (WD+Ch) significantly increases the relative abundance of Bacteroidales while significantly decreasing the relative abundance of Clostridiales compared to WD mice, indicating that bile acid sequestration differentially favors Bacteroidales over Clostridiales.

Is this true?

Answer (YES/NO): NO